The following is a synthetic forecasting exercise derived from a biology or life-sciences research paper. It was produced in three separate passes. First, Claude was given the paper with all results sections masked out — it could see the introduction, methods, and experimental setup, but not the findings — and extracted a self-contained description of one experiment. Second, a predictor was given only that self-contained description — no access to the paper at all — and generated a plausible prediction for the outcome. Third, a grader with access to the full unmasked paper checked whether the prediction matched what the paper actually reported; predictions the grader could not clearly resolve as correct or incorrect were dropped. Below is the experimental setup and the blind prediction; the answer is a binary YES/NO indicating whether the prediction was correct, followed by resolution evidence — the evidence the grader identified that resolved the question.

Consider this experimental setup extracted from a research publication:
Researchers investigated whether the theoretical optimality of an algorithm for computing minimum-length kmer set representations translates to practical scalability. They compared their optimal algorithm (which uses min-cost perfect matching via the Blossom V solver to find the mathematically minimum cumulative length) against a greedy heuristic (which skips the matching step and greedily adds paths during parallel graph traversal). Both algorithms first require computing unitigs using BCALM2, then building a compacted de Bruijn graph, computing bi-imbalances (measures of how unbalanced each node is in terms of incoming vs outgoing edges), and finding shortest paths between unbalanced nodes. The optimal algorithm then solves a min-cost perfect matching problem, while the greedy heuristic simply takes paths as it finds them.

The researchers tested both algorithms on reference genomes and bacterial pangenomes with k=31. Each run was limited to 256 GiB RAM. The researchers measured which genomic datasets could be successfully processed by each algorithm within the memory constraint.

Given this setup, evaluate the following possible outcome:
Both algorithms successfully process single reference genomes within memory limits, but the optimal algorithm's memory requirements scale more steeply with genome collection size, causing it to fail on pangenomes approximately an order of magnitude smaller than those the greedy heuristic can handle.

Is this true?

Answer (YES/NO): NO